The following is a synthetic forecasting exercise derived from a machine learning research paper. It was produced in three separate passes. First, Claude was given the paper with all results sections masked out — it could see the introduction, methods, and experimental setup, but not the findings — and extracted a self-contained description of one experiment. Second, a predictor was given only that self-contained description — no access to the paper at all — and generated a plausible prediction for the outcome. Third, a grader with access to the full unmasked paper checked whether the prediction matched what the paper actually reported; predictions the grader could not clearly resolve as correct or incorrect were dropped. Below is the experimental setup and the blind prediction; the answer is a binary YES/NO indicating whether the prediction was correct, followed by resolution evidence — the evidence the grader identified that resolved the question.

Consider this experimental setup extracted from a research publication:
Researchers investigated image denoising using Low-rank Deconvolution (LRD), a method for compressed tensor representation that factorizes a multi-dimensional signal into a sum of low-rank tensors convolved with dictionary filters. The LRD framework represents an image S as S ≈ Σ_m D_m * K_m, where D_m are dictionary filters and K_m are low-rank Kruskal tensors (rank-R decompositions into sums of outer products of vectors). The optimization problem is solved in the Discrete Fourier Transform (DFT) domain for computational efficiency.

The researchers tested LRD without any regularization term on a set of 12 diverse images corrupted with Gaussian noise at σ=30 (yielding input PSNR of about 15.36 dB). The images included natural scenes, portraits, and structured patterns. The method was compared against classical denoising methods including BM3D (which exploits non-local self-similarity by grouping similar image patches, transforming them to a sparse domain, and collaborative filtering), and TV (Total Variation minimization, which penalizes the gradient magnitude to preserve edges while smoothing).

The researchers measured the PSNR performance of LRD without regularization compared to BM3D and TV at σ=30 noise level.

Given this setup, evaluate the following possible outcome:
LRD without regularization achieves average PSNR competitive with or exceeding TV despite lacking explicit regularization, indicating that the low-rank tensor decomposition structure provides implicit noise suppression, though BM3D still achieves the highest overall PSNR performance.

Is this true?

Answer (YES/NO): NO